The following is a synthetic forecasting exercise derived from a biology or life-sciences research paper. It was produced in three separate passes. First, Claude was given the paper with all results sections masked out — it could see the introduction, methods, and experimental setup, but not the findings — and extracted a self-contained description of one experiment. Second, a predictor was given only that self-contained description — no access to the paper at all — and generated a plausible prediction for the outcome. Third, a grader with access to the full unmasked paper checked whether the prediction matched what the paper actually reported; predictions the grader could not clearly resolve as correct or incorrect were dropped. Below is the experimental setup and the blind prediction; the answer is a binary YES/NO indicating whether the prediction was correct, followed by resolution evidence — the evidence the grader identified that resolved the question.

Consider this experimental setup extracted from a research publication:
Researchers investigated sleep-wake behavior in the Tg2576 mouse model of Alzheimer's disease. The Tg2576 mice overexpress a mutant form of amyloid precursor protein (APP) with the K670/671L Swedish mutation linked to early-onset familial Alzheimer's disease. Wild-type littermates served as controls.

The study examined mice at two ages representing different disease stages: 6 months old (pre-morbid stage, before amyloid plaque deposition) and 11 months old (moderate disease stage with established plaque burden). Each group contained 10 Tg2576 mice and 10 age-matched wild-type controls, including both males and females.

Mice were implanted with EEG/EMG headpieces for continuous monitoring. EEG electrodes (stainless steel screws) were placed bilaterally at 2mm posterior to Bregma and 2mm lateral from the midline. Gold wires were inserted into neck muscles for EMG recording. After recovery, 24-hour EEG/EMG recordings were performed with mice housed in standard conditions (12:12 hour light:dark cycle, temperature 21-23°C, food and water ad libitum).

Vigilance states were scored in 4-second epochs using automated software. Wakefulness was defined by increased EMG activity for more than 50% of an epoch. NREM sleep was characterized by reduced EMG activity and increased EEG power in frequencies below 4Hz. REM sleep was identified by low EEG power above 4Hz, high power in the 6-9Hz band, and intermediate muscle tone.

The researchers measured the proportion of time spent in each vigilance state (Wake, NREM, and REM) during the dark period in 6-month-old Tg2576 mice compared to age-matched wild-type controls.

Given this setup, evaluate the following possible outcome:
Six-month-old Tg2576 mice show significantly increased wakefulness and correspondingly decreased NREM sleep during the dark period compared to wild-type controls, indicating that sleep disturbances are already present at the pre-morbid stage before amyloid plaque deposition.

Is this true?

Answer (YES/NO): YES